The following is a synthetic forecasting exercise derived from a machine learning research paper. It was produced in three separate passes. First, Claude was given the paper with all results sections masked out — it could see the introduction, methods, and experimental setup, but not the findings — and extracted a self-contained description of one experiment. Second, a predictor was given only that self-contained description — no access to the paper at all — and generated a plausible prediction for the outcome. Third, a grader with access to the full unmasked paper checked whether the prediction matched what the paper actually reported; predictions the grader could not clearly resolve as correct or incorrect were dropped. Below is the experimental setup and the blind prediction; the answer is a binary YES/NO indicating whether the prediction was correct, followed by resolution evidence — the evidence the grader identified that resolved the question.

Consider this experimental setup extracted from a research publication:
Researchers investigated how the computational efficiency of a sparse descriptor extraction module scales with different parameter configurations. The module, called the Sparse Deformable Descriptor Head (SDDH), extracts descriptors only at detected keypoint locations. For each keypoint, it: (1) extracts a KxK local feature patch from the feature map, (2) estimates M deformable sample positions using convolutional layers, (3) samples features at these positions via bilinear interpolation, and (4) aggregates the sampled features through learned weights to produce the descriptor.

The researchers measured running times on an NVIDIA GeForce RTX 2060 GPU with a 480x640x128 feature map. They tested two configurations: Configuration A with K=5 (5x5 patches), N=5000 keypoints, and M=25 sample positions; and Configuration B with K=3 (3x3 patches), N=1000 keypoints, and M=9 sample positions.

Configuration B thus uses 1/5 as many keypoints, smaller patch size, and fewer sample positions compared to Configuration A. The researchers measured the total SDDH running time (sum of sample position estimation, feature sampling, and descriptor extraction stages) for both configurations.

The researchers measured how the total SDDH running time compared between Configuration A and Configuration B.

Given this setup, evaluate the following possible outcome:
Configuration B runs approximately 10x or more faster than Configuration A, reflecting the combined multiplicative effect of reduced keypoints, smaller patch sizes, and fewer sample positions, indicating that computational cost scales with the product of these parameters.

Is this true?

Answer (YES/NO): NO